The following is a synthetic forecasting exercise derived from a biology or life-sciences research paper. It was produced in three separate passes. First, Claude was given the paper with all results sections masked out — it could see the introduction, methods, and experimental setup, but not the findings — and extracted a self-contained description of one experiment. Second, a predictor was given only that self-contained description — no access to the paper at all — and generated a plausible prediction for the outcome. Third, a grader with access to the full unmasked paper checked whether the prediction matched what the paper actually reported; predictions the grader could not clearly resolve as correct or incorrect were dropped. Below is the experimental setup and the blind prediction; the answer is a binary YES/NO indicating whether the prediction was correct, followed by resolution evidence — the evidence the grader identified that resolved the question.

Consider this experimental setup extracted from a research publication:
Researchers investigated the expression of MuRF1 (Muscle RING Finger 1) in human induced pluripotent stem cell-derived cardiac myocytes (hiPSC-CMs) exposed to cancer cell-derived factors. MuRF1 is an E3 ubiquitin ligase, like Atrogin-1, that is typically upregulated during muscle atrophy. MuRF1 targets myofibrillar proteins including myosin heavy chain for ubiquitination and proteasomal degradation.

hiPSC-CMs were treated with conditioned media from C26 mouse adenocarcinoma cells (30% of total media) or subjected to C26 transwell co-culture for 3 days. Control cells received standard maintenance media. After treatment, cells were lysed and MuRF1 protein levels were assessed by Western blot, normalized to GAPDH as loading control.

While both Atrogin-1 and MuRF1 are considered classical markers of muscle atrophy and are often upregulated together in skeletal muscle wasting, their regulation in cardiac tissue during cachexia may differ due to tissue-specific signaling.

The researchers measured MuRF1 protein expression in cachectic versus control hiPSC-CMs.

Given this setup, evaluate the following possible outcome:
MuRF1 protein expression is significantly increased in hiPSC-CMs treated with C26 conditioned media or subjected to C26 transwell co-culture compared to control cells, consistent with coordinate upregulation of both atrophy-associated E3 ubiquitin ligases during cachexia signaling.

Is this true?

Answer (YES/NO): NO